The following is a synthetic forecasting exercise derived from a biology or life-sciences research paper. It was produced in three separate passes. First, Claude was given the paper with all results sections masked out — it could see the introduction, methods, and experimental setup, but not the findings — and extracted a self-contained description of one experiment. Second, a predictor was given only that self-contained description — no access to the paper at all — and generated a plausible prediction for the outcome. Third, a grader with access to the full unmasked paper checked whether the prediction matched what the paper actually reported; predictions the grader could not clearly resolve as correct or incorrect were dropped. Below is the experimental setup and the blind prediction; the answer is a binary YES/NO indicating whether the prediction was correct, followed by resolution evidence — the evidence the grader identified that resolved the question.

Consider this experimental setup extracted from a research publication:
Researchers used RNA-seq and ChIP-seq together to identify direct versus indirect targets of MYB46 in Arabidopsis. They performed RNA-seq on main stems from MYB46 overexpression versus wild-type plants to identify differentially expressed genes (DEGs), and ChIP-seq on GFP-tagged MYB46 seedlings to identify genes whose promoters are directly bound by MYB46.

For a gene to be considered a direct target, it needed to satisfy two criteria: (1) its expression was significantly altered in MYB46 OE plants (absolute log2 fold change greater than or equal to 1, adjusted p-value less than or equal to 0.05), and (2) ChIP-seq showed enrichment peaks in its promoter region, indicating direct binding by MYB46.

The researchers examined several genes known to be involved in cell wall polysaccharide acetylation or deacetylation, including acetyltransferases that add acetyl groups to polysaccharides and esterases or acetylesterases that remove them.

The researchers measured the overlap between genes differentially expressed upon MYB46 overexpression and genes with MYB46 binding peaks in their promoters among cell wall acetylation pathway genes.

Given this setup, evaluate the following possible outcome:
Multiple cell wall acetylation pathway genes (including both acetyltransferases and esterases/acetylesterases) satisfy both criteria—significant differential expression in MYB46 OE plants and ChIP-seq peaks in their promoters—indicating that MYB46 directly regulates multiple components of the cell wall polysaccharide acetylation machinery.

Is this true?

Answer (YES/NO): YES